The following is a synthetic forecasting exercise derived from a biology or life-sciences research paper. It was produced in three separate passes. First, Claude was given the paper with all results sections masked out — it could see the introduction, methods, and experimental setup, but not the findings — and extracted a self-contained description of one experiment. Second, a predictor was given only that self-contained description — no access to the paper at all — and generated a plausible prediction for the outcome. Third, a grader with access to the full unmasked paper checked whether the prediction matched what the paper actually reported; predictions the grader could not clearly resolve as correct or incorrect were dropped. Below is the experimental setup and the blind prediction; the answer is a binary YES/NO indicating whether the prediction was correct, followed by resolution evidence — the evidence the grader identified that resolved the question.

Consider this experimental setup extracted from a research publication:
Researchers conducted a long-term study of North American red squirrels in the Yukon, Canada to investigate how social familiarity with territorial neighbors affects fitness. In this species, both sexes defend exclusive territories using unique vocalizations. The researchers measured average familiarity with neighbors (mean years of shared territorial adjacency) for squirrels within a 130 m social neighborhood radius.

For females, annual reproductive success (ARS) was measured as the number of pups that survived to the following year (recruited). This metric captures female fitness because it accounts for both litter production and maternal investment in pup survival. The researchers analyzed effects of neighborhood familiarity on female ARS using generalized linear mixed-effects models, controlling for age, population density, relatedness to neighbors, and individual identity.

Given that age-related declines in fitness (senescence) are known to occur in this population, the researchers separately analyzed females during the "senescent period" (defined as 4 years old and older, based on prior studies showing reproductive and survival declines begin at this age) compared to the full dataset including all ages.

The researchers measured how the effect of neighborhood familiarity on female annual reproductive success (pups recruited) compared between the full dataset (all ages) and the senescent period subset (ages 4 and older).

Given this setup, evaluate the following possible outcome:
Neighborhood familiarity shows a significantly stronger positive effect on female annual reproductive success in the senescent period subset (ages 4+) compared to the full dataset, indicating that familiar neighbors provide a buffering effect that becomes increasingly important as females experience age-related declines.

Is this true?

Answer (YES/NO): YES